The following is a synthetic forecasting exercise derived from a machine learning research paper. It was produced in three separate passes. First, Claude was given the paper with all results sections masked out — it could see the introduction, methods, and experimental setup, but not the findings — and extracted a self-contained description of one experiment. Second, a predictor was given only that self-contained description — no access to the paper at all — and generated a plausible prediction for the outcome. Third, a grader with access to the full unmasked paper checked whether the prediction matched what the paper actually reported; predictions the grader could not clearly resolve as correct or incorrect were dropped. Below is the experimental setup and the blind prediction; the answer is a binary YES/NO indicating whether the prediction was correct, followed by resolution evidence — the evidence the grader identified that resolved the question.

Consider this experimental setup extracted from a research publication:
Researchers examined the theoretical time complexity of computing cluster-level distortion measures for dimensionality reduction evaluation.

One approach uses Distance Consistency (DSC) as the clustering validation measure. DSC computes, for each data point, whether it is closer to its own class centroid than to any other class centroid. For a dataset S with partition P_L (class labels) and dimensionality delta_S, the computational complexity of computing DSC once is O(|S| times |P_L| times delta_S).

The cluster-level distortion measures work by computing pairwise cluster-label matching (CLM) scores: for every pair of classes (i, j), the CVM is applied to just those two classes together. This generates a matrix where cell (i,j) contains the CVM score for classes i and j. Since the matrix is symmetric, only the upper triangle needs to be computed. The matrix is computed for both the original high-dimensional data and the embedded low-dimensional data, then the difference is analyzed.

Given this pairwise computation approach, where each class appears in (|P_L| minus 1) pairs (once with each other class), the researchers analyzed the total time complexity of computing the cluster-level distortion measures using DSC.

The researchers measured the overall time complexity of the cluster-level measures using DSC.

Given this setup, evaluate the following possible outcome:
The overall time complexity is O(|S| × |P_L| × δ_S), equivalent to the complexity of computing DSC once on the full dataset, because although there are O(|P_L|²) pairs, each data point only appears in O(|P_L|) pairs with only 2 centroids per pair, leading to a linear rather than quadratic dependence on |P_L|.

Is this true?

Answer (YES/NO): YES